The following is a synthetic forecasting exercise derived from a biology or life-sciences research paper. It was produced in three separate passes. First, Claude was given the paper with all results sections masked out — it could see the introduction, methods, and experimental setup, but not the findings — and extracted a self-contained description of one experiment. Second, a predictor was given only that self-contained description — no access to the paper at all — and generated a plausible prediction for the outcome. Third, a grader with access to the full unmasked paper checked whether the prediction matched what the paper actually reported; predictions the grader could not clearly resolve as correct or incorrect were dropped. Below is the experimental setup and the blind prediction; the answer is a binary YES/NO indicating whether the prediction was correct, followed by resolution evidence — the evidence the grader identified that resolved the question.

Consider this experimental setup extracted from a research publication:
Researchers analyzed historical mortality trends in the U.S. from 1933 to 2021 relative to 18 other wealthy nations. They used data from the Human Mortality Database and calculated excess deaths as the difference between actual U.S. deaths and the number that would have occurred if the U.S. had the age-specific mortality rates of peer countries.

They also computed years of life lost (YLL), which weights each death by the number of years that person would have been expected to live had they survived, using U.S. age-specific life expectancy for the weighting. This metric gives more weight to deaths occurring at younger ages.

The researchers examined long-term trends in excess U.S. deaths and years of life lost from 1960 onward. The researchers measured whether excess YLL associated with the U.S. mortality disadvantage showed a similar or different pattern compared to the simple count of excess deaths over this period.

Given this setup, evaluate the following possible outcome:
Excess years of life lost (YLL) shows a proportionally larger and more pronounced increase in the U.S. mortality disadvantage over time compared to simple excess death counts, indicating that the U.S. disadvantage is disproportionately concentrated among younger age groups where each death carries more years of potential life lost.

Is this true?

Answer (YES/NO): YES